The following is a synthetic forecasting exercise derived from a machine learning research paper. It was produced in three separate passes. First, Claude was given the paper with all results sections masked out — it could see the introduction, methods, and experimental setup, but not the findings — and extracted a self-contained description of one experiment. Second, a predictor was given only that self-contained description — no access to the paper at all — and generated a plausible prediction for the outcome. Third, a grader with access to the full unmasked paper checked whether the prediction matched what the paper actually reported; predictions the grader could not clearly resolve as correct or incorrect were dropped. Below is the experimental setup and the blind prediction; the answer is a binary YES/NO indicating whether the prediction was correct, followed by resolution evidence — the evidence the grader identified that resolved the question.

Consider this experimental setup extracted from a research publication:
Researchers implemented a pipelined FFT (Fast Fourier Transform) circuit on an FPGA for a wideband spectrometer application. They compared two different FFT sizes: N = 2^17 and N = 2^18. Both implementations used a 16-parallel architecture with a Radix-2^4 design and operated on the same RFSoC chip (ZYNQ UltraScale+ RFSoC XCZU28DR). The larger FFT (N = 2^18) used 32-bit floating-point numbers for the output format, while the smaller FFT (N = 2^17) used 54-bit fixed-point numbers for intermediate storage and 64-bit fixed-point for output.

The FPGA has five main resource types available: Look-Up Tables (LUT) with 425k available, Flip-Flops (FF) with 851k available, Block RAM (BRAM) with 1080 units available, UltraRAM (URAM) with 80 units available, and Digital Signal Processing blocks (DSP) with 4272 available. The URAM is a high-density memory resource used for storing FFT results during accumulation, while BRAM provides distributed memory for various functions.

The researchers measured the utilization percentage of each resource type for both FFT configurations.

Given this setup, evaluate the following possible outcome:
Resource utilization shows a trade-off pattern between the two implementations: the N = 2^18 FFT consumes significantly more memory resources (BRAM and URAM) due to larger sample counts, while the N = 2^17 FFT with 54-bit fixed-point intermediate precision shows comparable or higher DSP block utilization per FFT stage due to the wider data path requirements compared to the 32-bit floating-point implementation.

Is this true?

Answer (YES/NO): NO